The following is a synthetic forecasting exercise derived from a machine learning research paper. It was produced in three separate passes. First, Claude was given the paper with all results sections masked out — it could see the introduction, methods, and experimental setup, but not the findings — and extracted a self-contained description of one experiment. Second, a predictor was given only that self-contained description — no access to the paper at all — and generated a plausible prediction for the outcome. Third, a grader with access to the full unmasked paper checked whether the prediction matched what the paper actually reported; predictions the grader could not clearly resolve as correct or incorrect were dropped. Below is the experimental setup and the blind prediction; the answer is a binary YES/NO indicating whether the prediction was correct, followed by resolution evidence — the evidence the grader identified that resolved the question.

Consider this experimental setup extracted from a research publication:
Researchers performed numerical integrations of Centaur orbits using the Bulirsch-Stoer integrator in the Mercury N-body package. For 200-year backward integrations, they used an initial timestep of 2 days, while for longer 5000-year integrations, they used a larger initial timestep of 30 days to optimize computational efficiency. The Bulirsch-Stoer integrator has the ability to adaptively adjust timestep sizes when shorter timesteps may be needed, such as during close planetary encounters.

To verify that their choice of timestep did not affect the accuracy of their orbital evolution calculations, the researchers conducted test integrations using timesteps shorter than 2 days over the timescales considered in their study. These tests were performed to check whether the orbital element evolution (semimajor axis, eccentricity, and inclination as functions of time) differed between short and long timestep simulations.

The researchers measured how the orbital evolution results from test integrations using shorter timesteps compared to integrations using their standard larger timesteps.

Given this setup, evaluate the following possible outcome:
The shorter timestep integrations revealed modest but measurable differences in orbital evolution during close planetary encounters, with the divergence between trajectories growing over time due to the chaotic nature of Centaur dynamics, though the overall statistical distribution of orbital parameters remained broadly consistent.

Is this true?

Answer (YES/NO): NO